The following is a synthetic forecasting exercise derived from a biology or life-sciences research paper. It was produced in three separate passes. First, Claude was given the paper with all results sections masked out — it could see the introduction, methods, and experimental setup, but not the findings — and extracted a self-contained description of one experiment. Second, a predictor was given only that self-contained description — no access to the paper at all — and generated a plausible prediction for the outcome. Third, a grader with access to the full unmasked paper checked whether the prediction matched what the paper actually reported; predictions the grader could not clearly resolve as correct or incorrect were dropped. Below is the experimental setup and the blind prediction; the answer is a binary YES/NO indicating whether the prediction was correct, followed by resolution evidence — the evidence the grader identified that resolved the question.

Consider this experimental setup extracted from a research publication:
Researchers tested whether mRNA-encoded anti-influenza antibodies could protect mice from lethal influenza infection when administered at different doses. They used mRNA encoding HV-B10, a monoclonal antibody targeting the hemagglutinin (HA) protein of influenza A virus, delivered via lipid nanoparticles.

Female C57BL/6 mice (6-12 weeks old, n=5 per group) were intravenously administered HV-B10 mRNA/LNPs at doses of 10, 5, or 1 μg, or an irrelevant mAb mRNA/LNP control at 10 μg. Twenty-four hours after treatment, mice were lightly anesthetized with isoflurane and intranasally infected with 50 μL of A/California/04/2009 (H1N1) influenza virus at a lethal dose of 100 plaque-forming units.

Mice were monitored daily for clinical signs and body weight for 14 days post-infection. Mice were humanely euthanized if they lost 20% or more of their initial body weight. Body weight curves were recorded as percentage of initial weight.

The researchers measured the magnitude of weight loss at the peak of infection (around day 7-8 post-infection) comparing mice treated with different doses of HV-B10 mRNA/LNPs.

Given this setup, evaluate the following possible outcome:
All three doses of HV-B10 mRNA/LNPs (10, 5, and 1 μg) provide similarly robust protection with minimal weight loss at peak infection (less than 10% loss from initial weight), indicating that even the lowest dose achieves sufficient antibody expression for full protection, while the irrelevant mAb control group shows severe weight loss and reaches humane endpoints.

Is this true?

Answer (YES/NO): NO